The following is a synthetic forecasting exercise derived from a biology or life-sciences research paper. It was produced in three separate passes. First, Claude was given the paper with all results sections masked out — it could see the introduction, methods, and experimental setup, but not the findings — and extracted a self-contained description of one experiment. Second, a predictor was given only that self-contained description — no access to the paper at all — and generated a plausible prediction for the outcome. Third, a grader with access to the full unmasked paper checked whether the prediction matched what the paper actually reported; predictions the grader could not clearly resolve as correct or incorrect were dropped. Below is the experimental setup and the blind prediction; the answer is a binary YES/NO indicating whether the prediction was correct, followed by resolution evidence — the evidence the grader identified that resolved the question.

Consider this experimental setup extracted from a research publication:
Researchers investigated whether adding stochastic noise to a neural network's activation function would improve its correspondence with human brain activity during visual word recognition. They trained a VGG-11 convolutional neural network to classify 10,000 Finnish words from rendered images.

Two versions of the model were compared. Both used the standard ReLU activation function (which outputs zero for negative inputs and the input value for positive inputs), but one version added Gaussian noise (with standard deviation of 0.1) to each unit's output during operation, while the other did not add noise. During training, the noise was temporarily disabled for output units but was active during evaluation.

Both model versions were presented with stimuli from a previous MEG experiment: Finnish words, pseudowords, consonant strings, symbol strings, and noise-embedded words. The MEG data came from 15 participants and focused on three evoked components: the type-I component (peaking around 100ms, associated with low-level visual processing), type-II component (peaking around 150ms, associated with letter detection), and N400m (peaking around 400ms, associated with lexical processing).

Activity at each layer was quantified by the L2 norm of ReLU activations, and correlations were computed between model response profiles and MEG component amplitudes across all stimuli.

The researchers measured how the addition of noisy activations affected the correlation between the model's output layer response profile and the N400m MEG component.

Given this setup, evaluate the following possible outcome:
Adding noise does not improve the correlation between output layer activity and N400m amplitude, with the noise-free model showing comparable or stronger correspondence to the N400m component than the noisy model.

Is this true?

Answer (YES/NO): NO